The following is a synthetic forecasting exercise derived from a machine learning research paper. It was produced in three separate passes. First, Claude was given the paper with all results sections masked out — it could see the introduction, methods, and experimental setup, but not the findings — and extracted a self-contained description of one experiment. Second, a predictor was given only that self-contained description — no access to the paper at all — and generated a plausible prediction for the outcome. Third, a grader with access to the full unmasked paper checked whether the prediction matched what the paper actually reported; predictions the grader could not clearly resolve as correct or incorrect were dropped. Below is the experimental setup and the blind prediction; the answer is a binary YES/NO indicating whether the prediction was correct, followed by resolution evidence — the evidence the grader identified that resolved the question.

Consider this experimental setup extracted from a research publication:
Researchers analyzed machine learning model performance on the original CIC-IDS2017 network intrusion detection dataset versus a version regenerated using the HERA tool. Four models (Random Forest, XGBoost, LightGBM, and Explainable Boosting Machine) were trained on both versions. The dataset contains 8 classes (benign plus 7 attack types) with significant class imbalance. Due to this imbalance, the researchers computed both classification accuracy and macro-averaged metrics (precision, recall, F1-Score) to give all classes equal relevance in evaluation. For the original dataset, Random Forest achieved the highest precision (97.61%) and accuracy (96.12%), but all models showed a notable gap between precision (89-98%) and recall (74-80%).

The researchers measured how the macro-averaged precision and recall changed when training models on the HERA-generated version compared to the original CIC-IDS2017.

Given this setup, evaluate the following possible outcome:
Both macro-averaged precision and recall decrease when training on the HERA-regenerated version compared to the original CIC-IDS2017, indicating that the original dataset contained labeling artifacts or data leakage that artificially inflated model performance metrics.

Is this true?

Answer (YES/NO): NO